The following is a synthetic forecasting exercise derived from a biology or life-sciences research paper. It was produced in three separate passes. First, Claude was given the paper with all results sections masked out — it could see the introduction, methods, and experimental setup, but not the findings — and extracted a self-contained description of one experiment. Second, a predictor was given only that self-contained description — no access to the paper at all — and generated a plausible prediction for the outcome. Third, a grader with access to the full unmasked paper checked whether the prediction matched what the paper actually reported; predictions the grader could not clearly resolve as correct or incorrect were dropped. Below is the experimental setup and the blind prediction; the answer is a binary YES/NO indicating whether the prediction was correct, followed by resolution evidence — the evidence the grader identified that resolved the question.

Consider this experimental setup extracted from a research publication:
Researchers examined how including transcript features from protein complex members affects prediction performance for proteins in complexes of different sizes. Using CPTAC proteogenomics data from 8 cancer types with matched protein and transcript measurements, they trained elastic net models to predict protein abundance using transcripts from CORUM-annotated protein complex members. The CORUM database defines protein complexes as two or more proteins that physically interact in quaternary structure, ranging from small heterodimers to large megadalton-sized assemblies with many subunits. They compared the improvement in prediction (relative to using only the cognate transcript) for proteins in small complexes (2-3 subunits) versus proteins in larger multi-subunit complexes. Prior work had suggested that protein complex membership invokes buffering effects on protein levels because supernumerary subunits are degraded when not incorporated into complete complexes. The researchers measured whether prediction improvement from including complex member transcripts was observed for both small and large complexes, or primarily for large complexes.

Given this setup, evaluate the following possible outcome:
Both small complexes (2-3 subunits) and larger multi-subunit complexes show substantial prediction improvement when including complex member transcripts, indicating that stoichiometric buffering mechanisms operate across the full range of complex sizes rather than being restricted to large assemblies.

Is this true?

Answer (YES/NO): YES